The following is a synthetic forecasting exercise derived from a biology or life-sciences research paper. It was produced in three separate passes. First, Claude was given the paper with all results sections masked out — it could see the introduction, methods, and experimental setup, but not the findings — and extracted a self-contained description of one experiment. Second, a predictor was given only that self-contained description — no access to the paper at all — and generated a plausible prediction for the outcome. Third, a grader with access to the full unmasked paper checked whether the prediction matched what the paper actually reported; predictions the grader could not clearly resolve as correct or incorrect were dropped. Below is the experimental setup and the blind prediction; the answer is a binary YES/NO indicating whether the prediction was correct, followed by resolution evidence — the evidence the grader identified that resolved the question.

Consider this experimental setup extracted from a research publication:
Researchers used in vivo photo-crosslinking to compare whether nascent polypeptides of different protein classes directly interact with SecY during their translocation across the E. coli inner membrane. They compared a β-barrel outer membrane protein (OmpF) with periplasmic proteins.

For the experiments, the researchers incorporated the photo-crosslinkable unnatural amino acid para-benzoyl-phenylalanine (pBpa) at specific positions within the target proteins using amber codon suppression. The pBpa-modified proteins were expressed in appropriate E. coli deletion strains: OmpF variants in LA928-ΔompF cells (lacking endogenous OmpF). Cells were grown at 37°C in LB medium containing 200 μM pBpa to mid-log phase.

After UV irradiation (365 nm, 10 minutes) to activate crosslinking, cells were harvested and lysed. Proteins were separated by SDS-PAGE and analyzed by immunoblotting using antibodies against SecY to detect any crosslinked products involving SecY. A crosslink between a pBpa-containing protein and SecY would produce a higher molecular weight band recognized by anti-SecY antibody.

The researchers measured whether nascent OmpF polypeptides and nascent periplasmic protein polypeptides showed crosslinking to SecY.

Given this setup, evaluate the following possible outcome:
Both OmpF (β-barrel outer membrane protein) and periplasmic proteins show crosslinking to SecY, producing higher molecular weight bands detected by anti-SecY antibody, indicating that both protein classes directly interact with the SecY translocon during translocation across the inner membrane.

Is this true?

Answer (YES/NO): NO